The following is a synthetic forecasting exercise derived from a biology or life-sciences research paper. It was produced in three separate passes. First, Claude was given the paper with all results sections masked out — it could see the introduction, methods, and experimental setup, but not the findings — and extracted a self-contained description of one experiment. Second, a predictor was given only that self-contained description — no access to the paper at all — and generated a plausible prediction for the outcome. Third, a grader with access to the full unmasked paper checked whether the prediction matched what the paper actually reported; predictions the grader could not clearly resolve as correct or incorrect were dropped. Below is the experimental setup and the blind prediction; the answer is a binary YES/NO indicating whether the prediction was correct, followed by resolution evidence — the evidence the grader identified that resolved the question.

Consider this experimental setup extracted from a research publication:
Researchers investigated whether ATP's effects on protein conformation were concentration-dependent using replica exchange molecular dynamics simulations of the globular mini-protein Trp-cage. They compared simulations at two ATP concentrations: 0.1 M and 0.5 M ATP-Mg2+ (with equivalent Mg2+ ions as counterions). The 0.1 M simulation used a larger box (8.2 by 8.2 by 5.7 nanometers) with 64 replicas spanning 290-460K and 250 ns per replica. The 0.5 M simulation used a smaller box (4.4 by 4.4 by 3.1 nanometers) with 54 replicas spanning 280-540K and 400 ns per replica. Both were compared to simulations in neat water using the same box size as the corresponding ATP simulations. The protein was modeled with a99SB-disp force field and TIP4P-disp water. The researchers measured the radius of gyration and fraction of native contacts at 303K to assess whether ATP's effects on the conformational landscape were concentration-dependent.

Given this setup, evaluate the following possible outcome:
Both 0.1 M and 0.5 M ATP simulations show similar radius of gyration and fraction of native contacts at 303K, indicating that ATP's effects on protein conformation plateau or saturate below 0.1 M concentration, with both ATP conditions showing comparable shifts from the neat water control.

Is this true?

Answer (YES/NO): NO